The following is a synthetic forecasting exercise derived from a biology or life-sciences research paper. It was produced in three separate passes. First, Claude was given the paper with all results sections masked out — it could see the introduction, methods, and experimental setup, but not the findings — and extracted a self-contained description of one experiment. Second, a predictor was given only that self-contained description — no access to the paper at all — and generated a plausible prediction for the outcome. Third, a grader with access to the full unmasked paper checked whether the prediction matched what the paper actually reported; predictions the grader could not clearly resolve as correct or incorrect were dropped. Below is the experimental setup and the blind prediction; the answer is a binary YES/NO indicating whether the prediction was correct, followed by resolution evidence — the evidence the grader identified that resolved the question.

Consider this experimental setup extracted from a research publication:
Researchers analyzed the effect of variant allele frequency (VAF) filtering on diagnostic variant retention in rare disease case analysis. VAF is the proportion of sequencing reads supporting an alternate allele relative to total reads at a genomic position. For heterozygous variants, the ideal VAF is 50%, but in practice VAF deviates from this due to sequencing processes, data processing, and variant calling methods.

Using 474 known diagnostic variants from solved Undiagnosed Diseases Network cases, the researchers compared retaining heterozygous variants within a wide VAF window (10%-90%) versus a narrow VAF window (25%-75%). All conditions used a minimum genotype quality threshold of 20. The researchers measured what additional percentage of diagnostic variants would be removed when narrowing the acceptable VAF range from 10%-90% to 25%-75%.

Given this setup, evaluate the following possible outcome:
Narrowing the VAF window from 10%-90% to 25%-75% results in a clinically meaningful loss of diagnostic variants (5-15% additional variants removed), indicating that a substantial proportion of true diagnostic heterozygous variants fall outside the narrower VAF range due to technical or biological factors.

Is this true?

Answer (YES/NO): NO